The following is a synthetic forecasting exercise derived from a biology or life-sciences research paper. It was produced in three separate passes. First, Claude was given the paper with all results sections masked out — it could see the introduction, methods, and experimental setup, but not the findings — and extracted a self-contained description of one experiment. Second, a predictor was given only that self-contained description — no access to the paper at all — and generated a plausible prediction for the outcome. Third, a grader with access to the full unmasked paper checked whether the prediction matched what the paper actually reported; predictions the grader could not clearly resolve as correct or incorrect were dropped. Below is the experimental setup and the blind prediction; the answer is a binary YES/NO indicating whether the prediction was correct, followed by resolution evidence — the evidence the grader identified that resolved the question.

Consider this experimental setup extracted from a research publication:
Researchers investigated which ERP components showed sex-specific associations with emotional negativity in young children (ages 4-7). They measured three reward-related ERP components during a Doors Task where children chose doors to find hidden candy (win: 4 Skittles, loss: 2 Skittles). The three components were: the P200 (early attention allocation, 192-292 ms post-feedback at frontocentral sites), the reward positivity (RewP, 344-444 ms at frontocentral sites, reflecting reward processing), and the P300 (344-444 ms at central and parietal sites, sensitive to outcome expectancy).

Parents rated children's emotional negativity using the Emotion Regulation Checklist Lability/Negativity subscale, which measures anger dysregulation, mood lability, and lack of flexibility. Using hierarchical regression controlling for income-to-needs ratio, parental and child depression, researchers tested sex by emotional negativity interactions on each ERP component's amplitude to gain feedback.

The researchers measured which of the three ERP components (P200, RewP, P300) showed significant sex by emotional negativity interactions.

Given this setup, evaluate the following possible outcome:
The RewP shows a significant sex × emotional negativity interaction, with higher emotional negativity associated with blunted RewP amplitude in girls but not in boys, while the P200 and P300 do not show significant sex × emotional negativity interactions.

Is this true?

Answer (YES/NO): NO